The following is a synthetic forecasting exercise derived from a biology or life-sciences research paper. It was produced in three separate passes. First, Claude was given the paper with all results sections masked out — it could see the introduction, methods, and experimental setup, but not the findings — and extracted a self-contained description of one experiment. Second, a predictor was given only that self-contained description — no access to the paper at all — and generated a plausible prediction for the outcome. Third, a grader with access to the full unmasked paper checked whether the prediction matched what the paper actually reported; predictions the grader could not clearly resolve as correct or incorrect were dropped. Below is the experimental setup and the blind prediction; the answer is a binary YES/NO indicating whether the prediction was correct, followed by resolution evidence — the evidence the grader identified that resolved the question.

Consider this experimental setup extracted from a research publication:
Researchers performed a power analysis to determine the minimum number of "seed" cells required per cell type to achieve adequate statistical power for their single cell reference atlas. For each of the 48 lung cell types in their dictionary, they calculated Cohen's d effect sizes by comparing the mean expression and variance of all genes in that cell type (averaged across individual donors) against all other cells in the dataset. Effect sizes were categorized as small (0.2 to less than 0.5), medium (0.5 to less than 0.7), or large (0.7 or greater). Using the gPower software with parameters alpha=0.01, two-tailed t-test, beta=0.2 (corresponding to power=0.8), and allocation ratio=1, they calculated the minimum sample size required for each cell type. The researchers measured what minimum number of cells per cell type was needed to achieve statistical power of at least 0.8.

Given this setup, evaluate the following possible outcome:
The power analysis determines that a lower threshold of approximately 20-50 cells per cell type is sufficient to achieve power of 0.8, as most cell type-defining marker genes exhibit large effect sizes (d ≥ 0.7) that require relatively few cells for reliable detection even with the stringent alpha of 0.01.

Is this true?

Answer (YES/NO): NO